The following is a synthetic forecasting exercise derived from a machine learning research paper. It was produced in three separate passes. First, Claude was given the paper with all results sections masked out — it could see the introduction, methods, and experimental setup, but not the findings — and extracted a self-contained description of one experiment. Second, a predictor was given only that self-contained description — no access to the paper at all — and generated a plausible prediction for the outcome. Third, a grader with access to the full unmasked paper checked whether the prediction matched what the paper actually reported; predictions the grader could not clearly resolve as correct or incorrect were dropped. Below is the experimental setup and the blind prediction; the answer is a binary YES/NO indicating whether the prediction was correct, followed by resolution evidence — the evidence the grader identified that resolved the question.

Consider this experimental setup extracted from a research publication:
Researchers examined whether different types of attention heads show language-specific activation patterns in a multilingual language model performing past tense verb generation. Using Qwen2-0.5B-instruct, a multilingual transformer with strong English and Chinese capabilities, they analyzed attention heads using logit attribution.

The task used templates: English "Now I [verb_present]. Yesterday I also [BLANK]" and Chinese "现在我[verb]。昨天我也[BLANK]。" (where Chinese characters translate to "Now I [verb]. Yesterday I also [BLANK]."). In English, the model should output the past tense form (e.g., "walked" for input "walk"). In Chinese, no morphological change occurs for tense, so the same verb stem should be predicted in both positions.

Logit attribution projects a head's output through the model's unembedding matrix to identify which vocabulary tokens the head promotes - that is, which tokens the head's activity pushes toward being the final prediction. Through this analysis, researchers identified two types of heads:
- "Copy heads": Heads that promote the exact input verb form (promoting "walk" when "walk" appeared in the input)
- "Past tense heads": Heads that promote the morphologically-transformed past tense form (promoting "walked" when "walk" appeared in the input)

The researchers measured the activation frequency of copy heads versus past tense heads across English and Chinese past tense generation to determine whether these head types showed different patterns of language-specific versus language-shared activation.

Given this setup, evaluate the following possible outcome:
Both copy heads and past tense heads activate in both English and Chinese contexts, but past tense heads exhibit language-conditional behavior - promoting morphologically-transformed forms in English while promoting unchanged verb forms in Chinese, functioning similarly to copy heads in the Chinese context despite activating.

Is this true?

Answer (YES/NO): NO